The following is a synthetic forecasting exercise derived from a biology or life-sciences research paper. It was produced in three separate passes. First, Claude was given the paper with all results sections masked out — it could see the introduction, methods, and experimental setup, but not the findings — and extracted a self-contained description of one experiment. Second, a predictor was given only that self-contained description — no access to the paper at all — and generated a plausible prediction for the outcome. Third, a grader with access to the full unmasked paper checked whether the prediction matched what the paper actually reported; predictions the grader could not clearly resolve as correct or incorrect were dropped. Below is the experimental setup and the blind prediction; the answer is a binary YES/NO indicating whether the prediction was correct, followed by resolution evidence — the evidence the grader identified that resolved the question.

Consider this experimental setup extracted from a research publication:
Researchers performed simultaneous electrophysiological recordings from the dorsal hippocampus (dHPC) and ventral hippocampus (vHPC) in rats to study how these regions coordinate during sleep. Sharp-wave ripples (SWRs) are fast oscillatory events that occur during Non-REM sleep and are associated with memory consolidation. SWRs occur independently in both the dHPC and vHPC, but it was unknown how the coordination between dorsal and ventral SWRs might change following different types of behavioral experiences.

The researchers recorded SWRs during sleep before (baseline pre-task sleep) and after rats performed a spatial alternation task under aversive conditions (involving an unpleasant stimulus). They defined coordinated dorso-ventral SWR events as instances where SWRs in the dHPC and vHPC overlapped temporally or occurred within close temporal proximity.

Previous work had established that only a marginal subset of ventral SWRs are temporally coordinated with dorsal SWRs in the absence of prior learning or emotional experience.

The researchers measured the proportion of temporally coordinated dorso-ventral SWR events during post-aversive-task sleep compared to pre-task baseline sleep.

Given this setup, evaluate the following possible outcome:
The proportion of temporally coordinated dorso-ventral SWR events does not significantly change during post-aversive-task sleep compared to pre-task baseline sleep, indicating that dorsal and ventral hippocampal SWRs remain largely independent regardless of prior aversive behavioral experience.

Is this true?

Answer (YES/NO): YES